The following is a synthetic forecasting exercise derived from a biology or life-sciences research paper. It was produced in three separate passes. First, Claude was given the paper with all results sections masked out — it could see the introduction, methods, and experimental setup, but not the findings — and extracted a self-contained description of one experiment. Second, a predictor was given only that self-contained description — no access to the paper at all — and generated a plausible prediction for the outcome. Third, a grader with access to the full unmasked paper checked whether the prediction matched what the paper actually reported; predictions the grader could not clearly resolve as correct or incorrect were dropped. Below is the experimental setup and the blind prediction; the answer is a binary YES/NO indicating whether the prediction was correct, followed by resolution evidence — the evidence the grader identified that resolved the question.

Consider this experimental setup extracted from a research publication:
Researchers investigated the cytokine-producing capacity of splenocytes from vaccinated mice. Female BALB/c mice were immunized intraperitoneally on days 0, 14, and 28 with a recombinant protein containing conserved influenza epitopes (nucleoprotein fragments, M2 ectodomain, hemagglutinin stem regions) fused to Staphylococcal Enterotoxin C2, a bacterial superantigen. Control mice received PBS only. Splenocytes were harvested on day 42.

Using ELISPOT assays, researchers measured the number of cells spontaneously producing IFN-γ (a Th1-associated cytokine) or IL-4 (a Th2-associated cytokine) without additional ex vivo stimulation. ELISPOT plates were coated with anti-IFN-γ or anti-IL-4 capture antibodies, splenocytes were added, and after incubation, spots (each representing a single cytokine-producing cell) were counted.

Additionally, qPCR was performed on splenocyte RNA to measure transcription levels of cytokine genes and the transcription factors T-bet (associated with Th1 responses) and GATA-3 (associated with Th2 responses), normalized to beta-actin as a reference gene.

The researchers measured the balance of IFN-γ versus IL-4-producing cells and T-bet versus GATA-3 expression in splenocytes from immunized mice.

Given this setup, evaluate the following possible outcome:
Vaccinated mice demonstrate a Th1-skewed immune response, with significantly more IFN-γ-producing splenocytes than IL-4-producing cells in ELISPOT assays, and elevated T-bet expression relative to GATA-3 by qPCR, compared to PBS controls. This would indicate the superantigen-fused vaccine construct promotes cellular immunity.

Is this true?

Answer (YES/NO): NO